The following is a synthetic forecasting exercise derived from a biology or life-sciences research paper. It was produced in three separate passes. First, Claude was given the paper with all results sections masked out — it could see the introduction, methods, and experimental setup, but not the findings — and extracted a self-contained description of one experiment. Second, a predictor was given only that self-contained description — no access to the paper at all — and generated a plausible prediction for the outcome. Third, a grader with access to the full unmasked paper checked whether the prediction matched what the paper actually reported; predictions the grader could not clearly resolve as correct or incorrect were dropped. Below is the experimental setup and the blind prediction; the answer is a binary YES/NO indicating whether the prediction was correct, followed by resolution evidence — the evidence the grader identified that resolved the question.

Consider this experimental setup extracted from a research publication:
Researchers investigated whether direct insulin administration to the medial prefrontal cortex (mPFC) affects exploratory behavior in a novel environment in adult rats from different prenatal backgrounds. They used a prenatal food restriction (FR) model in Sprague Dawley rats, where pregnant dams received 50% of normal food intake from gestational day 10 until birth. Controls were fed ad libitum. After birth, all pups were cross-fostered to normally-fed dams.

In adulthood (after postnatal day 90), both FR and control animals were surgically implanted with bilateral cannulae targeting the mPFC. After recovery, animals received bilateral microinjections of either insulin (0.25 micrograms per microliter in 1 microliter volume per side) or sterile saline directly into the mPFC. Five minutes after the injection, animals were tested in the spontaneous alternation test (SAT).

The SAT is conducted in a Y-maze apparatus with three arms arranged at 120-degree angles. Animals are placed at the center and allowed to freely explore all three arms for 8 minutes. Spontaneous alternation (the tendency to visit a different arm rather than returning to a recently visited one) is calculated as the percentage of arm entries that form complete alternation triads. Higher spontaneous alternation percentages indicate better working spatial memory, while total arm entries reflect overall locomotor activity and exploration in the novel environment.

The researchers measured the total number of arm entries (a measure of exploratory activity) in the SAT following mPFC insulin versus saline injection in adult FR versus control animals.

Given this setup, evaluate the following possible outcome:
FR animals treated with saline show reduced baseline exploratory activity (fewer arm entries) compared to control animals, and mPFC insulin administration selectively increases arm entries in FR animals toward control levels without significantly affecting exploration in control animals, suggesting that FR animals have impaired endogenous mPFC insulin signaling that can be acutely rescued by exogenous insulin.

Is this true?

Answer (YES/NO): NO